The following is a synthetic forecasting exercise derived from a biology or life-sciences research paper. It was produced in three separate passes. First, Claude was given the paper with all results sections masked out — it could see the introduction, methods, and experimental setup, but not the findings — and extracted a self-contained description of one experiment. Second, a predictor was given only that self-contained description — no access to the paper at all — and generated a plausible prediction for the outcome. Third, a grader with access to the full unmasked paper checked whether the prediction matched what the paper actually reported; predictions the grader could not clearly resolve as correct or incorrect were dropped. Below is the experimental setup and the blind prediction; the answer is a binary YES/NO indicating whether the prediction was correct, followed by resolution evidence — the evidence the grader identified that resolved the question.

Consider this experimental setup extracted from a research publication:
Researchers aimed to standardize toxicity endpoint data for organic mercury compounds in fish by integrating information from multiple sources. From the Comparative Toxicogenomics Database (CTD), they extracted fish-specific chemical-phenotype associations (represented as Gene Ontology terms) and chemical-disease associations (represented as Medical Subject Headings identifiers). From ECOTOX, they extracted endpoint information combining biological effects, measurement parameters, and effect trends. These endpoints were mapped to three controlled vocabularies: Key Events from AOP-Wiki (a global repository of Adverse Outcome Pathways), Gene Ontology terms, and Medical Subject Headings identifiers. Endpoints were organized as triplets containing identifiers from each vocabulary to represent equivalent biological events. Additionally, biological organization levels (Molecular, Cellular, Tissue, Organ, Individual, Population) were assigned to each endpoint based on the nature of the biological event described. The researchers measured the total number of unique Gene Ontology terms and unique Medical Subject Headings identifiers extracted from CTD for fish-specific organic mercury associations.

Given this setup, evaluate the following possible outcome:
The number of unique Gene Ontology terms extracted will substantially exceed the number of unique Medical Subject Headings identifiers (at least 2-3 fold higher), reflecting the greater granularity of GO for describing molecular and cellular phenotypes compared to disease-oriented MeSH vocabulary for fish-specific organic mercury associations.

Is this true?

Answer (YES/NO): NO